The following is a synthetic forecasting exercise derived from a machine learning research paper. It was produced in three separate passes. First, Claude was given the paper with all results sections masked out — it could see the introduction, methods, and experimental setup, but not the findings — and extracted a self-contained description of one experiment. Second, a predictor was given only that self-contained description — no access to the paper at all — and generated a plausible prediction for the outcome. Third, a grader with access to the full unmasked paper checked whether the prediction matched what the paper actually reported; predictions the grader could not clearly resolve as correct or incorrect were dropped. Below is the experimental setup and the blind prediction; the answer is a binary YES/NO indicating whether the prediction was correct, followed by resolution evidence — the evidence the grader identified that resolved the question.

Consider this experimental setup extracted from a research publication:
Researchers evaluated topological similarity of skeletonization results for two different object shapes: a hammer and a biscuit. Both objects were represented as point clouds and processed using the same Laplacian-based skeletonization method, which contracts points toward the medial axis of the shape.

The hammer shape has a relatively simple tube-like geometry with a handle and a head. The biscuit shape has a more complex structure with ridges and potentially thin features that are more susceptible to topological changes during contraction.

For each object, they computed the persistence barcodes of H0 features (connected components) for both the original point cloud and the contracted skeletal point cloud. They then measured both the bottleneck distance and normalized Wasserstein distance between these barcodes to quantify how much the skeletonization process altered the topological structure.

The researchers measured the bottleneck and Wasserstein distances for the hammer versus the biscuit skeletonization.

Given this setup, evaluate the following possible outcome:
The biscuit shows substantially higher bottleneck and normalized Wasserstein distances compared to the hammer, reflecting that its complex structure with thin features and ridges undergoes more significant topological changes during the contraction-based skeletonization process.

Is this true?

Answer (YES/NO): YES